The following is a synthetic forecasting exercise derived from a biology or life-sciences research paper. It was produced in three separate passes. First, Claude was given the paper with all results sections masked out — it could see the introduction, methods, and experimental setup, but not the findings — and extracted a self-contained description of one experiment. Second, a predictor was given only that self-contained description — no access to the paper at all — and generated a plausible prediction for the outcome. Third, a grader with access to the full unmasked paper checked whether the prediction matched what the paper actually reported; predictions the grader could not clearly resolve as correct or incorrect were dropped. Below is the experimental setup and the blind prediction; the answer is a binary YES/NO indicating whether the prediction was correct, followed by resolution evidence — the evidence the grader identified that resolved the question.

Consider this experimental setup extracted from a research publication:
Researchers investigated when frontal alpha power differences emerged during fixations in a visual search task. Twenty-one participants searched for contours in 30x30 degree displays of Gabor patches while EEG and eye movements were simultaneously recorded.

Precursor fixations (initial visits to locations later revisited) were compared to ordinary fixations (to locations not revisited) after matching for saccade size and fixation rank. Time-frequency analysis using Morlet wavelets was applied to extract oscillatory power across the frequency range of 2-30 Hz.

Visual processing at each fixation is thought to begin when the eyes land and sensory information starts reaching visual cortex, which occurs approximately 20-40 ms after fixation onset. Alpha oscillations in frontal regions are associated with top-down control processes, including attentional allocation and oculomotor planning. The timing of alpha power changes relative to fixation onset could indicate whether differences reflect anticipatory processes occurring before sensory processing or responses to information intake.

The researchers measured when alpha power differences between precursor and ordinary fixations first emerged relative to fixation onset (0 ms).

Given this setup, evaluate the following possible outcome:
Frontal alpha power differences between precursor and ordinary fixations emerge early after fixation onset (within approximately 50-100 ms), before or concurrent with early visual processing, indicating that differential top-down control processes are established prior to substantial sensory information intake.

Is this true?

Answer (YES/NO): YES